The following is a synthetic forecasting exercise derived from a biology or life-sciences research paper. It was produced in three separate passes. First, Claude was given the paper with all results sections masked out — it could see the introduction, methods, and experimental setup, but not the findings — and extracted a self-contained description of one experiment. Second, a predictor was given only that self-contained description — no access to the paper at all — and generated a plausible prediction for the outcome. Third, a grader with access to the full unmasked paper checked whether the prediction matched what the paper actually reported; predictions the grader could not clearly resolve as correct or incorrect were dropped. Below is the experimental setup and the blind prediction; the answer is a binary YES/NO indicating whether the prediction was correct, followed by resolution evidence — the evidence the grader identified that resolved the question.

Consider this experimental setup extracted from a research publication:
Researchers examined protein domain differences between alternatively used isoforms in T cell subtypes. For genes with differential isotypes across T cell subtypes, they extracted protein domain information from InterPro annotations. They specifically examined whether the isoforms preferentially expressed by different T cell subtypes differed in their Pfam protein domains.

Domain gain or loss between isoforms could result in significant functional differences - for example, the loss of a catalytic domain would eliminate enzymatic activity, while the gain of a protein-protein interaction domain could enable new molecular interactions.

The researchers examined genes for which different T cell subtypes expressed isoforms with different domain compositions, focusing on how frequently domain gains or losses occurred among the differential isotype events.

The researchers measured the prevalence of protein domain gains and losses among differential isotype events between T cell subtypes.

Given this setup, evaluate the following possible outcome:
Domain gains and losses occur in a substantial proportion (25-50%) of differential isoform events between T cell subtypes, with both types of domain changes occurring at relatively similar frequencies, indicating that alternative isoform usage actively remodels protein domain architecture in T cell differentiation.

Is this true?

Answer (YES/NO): NO